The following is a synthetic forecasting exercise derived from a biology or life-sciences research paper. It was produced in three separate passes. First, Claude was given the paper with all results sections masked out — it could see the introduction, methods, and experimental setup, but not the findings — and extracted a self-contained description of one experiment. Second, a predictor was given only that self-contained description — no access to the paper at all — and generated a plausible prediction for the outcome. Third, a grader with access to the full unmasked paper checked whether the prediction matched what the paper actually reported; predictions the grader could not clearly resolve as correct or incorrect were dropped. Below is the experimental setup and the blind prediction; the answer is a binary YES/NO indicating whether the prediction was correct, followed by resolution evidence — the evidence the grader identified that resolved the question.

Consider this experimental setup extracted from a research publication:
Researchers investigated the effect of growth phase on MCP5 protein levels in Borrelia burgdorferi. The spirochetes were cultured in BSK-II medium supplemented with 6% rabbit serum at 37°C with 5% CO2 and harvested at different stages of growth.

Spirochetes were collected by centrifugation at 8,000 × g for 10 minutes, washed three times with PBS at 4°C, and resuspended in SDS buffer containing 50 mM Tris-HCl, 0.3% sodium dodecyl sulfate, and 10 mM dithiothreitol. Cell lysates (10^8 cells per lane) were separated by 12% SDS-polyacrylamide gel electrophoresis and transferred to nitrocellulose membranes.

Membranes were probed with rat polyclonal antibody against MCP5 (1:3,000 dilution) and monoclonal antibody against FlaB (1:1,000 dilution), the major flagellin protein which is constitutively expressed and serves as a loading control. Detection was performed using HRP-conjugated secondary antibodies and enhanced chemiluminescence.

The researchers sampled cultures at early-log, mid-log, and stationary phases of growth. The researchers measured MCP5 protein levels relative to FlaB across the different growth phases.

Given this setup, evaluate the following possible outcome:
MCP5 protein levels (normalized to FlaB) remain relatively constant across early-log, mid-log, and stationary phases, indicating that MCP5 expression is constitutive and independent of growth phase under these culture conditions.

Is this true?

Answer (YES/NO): NO